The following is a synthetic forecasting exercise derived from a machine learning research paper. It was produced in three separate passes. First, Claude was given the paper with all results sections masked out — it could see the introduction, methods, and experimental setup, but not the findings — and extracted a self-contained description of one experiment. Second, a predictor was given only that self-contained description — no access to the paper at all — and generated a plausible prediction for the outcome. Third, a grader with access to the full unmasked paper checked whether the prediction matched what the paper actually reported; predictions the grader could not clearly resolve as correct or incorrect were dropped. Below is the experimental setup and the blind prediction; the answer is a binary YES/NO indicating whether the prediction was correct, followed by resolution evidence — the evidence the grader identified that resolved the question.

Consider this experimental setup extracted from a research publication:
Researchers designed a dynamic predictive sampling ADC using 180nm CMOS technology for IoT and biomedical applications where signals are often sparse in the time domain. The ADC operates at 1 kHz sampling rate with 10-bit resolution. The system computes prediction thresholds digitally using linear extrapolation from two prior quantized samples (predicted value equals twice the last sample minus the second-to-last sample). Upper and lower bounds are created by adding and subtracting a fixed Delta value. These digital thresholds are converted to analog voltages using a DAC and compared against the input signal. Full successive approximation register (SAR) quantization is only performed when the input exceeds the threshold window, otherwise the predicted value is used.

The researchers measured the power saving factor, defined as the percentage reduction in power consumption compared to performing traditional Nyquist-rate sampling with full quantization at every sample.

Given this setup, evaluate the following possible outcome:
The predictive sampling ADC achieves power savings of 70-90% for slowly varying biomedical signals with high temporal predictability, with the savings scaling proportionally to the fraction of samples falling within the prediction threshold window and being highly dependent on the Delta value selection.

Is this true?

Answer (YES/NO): NO